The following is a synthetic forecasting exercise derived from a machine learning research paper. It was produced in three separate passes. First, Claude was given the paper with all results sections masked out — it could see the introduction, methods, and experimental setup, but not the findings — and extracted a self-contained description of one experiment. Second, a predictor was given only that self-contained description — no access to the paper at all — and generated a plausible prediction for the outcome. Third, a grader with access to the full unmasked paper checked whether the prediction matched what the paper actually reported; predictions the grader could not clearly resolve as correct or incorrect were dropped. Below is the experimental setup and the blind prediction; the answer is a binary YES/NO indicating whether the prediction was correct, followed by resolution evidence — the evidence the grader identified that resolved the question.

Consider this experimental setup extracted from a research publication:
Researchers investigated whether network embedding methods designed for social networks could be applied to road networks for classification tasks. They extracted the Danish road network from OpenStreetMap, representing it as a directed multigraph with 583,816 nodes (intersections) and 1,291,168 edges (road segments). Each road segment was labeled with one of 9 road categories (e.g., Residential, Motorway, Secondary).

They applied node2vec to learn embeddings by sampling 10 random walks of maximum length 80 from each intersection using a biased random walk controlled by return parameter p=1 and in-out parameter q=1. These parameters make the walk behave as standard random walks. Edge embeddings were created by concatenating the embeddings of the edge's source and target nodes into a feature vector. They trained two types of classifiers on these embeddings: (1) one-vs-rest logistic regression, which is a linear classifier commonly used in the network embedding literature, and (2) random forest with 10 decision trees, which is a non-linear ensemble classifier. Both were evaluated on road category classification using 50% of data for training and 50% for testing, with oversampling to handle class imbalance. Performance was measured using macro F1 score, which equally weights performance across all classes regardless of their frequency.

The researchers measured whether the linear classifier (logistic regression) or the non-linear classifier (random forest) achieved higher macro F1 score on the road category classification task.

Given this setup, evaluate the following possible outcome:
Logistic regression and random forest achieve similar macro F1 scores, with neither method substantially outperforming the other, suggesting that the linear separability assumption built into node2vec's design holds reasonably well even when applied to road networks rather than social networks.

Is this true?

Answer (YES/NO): NO